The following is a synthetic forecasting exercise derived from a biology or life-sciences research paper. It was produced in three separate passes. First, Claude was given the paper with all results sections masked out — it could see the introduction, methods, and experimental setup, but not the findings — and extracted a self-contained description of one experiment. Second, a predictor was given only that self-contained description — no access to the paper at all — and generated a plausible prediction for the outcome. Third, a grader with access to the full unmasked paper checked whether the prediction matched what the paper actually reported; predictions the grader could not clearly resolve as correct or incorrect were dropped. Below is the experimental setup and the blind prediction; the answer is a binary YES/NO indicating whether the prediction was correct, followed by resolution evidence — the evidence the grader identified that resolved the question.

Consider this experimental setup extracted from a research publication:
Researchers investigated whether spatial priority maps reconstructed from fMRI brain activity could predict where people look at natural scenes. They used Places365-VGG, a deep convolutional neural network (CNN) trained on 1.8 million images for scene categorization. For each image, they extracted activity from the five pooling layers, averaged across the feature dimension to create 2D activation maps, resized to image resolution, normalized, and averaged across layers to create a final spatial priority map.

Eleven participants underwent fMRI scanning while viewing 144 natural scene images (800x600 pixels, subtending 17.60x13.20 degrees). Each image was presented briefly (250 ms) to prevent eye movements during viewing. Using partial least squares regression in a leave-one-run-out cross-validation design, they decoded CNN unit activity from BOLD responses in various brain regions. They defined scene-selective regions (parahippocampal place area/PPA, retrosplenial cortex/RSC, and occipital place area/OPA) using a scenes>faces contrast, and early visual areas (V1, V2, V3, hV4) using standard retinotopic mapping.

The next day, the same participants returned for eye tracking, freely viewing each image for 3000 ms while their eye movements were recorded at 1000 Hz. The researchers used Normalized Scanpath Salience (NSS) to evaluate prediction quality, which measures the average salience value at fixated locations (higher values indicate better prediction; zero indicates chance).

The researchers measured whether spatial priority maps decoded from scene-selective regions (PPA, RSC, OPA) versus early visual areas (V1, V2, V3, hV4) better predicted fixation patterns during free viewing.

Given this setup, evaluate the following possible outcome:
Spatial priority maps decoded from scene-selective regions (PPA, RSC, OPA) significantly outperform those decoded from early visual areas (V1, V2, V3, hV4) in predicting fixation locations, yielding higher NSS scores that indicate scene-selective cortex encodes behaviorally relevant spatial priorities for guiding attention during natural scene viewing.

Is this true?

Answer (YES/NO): NO